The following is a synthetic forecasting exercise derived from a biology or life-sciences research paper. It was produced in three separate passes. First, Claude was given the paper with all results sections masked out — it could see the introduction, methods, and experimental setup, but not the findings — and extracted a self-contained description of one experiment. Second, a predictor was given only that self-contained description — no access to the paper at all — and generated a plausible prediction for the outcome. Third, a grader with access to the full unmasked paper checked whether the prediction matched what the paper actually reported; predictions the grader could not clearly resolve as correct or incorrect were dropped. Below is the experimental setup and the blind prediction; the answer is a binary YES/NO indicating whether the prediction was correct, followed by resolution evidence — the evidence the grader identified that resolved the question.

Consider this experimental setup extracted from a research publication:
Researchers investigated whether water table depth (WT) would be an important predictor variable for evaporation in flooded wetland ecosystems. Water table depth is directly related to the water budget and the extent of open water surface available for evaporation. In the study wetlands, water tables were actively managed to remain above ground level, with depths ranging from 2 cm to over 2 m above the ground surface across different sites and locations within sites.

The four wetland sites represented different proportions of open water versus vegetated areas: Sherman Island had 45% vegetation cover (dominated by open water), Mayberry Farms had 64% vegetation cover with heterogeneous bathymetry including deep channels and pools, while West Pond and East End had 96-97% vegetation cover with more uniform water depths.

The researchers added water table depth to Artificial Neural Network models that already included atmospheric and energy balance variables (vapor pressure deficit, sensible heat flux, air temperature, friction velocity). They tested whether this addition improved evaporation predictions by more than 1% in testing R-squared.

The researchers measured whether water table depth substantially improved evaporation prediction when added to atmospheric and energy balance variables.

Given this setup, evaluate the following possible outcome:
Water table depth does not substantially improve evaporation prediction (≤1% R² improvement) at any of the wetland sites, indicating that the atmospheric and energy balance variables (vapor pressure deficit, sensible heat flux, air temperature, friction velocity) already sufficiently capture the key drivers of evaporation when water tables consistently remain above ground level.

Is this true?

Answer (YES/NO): YES